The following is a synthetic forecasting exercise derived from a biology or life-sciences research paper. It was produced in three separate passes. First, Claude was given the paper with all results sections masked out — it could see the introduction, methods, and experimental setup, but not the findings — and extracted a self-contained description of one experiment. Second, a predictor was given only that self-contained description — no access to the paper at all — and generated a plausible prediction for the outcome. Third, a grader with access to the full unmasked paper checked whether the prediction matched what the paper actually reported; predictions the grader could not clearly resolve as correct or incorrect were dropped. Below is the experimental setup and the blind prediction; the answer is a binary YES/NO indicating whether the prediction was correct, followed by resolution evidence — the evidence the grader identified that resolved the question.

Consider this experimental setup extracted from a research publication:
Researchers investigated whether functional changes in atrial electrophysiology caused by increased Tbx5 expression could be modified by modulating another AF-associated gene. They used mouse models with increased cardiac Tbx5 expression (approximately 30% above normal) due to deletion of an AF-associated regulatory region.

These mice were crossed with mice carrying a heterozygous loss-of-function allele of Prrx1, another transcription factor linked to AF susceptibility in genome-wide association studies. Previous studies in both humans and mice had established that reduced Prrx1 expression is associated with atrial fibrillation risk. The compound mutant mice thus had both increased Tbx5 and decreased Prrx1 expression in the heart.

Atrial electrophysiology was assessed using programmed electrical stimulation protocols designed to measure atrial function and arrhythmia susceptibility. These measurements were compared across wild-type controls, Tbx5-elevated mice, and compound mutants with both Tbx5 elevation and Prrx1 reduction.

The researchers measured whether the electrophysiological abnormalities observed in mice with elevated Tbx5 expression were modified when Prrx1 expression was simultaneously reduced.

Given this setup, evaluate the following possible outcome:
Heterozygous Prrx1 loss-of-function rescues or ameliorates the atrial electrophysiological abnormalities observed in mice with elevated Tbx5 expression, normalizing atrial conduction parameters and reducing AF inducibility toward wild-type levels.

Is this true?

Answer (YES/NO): NO